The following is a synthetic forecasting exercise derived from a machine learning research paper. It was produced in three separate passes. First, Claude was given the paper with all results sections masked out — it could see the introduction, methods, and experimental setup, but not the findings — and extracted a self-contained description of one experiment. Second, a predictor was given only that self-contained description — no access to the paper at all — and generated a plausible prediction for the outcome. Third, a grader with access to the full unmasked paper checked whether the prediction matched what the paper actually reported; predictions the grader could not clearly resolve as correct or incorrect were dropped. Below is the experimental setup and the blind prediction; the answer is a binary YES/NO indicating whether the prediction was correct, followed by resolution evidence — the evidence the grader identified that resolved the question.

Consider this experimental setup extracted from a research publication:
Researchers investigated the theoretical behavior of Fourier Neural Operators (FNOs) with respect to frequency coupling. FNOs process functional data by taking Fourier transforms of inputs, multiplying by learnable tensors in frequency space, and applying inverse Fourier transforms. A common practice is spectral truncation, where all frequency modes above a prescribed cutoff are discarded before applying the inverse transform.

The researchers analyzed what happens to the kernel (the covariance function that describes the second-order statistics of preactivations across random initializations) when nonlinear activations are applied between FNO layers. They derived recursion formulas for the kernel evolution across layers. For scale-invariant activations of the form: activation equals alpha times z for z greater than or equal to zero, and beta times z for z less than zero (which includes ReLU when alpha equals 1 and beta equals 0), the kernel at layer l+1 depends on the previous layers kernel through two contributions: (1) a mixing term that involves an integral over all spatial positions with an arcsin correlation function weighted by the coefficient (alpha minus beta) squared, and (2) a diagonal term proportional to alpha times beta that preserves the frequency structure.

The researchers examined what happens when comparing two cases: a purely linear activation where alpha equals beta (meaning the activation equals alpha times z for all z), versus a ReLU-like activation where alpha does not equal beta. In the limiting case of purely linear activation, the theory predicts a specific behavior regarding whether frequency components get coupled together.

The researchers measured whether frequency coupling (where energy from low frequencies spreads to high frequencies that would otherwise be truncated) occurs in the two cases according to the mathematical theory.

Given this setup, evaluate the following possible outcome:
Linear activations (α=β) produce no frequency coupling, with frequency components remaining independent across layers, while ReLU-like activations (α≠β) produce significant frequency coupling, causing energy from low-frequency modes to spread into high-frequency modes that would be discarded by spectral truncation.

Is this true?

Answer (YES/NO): YES